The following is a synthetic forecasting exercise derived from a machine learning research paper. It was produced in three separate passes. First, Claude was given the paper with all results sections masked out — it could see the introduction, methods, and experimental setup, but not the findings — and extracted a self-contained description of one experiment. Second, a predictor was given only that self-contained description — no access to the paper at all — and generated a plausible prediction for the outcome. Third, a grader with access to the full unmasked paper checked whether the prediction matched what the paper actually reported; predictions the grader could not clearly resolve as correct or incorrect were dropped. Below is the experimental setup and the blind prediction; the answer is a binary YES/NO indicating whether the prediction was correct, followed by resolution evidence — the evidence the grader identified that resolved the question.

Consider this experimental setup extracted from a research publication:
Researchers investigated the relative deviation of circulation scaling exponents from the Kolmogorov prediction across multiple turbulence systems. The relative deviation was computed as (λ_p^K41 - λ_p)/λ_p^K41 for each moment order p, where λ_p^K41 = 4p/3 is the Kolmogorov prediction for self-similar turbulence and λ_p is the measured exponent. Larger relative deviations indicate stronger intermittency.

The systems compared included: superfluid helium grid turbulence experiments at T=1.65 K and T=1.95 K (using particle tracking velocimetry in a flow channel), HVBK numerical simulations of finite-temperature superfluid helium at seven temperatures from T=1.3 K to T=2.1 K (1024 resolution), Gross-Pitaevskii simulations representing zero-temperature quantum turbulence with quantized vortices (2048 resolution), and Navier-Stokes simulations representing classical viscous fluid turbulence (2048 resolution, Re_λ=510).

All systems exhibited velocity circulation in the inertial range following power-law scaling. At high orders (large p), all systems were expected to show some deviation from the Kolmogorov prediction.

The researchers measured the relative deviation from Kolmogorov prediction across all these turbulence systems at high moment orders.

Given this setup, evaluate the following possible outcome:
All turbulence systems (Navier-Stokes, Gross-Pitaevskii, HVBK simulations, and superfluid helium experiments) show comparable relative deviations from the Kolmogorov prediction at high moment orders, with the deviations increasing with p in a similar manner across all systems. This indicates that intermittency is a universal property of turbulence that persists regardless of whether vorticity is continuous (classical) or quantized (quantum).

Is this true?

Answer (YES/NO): YES